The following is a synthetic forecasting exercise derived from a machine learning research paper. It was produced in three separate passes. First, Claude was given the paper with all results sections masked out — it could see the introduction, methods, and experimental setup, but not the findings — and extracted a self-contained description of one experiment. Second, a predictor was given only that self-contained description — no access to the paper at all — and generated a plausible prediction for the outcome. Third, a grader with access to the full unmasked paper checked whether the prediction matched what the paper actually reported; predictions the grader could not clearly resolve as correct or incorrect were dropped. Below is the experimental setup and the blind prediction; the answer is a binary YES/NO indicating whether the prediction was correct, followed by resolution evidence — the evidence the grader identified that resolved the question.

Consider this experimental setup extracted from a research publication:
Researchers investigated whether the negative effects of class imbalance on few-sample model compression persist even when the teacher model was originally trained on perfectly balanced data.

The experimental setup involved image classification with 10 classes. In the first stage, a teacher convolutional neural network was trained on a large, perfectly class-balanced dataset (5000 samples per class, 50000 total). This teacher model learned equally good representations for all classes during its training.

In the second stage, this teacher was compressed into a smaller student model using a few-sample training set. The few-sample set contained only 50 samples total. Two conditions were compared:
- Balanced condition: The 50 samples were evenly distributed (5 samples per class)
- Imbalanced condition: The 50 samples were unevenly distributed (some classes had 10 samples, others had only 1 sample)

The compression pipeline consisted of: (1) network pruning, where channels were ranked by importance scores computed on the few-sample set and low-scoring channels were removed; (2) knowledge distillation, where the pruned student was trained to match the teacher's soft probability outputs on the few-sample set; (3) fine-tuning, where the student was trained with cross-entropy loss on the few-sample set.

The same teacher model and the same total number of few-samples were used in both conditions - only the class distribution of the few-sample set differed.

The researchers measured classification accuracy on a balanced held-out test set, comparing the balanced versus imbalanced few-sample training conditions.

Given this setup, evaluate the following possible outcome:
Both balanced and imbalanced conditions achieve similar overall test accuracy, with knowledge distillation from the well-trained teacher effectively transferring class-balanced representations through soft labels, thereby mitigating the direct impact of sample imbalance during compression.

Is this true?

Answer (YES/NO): NO